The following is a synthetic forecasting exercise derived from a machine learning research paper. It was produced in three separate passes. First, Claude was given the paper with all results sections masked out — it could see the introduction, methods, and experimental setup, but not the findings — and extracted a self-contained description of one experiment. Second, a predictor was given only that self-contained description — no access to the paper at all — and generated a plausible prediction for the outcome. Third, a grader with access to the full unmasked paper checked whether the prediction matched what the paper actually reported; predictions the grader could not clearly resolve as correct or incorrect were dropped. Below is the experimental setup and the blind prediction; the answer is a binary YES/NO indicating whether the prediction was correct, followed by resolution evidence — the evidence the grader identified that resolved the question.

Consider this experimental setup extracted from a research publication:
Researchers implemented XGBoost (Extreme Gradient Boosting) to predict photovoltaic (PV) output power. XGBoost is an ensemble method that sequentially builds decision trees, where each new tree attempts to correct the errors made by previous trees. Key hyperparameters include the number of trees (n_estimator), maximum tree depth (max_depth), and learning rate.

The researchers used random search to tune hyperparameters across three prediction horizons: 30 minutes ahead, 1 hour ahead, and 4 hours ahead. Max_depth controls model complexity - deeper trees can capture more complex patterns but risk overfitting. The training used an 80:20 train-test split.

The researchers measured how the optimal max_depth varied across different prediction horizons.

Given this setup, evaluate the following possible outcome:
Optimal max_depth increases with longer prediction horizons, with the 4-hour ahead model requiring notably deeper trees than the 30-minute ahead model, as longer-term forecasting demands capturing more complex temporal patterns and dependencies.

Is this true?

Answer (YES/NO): NO